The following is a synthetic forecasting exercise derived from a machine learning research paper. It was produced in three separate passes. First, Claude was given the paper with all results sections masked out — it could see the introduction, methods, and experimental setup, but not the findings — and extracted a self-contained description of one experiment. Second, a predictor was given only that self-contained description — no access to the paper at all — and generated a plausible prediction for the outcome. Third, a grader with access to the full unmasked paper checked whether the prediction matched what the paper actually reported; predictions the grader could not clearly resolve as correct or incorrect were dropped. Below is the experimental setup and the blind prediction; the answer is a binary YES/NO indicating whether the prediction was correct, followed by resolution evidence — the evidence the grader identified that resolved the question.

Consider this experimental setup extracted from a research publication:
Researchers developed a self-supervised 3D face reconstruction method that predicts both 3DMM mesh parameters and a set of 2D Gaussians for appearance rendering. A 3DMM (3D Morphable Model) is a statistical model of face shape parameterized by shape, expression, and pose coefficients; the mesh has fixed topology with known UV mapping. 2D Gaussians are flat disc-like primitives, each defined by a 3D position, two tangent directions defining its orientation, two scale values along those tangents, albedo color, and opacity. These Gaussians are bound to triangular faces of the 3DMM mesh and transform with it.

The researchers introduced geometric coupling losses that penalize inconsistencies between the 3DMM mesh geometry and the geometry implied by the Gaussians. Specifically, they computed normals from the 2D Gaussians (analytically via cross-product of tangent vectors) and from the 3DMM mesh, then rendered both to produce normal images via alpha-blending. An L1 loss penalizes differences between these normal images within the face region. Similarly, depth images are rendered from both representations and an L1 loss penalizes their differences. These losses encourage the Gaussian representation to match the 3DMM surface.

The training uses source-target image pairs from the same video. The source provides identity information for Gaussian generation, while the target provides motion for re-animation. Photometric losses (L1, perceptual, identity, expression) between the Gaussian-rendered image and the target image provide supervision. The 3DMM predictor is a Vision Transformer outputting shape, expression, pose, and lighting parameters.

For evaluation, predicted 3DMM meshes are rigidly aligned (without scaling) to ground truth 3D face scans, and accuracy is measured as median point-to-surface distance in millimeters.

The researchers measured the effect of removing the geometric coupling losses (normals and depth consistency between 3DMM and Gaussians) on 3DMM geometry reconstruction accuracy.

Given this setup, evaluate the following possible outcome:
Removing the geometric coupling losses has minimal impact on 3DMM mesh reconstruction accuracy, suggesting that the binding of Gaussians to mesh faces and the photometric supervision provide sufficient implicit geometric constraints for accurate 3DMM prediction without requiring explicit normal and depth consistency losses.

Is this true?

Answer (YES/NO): NO